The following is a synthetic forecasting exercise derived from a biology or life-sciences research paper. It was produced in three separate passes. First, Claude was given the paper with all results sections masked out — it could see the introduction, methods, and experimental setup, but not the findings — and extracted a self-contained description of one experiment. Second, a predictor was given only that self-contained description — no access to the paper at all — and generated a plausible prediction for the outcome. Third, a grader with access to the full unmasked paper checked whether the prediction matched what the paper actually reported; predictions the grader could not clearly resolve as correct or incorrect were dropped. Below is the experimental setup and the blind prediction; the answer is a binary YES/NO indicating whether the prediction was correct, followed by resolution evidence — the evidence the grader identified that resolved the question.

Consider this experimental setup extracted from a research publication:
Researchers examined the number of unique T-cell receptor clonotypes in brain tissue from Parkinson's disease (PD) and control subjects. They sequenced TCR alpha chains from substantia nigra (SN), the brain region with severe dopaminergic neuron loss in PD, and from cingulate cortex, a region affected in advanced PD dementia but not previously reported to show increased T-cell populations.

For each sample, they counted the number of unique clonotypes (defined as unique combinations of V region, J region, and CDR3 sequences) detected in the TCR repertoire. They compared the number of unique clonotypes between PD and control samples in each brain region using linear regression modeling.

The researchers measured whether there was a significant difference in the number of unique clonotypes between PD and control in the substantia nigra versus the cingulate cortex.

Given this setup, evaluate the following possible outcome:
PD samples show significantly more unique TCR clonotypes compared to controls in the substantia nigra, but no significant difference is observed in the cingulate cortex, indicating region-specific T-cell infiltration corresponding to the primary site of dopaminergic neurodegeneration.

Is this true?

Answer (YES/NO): YES